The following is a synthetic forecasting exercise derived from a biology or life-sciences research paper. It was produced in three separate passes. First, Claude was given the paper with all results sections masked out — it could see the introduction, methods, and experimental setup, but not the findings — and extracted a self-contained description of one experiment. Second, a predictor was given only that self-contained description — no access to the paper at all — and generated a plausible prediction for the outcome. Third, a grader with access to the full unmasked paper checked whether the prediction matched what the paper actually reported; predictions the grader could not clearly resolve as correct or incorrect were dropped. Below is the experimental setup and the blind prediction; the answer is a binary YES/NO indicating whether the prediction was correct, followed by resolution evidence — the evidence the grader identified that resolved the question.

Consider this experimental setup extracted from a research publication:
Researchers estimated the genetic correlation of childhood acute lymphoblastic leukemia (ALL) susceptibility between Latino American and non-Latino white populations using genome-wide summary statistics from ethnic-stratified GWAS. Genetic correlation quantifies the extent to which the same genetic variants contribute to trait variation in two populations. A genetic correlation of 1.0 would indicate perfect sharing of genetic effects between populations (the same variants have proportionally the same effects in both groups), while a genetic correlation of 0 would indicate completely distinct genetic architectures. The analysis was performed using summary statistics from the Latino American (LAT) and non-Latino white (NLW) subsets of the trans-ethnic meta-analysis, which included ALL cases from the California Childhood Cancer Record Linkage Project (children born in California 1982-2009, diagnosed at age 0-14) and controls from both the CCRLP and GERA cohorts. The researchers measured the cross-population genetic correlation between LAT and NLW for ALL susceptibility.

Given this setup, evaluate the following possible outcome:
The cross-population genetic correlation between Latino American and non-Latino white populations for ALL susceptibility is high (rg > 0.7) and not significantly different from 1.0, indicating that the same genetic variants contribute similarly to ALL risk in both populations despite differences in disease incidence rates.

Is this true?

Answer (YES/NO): NO